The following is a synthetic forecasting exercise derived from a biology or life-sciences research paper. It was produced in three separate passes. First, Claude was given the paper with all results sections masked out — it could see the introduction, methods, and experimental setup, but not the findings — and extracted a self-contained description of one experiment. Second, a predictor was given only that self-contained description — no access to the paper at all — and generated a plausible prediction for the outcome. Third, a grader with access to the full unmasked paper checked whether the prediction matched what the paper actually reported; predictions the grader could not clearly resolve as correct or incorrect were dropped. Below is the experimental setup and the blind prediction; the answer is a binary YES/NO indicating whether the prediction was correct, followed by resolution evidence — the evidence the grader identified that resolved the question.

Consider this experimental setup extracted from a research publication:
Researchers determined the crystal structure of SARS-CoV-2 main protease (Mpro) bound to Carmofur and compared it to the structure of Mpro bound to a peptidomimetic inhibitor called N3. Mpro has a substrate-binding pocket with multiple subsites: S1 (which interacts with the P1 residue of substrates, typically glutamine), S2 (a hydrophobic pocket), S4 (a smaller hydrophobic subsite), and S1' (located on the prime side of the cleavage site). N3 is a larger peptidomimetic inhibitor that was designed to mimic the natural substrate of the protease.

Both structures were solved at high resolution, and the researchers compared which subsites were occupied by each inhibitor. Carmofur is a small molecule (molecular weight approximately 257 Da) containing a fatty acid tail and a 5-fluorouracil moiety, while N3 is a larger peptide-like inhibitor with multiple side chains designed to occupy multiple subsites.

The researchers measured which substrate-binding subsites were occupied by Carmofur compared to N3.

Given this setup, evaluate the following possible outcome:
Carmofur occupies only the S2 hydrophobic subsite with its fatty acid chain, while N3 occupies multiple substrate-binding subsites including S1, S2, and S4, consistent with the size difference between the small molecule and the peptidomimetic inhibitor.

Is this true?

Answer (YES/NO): YES